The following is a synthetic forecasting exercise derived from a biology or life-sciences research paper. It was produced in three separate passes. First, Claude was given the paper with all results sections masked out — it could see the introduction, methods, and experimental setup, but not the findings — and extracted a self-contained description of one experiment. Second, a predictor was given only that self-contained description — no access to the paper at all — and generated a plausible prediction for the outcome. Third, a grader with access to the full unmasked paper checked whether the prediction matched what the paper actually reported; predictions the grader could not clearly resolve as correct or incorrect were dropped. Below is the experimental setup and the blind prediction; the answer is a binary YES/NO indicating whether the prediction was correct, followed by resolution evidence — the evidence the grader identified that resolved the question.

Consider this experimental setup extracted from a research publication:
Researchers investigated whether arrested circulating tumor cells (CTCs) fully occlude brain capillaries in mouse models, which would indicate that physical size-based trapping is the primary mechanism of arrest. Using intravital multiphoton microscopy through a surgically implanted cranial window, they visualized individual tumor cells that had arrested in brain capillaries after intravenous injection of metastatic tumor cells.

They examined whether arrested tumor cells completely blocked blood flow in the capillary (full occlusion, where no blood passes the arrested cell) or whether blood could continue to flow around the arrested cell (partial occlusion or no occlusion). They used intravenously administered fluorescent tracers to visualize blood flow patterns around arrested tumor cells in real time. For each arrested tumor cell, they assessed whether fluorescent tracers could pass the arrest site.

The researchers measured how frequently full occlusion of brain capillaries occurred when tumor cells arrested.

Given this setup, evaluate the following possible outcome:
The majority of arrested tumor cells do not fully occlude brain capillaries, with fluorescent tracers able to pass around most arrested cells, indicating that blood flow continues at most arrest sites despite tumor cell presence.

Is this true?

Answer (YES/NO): YES